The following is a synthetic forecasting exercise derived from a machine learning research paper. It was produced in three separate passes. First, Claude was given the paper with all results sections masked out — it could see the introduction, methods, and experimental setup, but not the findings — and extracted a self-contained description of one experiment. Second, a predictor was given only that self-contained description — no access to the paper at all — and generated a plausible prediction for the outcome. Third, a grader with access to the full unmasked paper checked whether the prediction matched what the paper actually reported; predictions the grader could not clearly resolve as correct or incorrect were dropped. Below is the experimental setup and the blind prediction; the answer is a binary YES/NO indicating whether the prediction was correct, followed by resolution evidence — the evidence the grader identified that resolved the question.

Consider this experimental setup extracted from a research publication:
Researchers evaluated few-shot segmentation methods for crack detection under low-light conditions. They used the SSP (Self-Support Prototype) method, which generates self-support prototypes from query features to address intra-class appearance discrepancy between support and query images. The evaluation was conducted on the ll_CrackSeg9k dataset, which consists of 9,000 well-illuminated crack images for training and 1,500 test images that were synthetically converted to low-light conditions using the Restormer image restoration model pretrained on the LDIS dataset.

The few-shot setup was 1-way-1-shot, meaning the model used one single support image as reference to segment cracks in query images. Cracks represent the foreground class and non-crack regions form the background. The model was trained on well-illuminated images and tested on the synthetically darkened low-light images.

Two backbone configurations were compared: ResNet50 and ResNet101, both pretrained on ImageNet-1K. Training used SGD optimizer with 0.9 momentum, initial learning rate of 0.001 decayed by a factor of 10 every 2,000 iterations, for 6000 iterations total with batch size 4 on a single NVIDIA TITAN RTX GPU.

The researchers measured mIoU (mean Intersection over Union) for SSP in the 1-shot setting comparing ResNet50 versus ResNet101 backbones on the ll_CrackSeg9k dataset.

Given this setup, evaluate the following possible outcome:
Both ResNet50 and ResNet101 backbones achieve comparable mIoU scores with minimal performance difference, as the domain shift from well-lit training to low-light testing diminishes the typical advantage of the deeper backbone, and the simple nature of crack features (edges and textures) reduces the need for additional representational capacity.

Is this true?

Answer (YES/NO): NO